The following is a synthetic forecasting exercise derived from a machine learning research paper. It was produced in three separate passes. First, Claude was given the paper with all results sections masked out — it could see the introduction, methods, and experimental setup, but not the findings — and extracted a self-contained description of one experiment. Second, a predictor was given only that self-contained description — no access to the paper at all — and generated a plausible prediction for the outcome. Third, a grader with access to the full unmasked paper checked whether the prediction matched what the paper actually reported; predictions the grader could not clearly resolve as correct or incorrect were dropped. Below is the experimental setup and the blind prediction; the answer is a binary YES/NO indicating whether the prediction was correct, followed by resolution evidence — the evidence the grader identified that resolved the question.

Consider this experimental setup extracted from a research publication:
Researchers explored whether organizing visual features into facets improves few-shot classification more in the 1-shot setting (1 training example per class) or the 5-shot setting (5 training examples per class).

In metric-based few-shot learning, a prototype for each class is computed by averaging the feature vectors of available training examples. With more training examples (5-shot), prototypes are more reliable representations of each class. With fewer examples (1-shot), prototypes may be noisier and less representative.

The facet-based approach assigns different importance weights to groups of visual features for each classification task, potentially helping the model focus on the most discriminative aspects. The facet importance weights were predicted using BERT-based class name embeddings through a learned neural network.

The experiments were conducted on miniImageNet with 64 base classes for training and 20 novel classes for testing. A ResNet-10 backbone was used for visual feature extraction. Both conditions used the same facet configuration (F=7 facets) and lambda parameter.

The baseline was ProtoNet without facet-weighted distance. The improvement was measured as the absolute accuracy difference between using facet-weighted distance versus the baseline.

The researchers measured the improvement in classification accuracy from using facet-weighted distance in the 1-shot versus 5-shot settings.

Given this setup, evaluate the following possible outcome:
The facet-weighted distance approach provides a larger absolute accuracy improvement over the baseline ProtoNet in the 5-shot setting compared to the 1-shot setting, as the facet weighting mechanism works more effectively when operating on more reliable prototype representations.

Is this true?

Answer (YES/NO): NO